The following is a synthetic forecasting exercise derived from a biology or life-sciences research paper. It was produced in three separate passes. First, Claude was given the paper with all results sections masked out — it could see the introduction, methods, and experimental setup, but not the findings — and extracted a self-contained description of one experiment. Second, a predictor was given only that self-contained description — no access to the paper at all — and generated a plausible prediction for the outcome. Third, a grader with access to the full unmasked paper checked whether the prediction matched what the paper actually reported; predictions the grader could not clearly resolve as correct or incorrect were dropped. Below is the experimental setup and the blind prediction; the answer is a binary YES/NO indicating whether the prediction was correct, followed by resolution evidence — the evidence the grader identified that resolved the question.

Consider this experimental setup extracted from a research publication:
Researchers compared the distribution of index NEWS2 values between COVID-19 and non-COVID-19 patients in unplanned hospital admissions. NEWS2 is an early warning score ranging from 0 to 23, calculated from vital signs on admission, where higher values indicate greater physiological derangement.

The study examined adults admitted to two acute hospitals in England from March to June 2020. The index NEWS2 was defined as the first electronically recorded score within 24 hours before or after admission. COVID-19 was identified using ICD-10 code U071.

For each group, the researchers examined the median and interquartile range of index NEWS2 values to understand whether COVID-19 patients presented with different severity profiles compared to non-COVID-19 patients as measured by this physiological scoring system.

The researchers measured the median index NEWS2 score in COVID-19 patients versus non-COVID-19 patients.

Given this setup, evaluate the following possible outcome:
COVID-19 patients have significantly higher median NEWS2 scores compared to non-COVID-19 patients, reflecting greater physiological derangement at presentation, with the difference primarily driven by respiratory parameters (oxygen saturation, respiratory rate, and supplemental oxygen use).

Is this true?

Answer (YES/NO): YES